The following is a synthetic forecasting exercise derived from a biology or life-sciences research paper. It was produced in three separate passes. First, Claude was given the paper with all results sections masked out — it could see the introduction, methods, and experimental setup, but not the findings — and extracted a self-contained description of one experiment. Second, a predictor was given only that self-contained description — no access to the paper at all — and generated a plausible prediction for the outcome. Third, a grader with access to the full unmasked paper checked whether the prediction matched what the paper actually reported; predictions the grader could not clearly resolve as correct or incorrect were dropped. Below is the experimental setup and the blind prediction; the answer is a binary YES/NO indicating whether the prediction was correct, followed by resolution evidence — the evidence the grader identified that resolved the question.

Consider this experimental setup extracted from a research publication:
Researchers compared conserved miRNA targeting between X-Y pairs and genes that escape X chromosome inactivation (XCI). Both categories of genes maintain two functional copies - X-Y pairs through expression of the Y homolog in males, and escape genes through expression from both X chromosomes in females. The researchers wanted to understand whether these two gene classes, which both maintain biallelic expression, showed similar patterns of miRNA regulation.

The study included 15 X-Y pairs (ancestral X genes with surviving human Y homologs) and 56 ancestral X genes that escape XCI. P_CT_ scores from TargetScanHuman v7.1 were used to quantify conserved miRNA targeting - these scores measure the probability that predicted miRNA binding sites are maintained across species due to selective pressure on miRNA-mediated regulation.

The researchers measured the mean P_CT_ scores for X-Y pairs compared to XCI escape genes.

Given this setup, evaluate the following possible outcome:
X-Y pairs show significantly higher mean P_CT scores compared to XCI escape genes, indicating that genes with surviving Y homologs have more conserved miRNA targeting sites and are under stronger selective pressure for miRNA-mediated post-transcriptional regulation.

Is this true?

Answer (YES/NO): YES